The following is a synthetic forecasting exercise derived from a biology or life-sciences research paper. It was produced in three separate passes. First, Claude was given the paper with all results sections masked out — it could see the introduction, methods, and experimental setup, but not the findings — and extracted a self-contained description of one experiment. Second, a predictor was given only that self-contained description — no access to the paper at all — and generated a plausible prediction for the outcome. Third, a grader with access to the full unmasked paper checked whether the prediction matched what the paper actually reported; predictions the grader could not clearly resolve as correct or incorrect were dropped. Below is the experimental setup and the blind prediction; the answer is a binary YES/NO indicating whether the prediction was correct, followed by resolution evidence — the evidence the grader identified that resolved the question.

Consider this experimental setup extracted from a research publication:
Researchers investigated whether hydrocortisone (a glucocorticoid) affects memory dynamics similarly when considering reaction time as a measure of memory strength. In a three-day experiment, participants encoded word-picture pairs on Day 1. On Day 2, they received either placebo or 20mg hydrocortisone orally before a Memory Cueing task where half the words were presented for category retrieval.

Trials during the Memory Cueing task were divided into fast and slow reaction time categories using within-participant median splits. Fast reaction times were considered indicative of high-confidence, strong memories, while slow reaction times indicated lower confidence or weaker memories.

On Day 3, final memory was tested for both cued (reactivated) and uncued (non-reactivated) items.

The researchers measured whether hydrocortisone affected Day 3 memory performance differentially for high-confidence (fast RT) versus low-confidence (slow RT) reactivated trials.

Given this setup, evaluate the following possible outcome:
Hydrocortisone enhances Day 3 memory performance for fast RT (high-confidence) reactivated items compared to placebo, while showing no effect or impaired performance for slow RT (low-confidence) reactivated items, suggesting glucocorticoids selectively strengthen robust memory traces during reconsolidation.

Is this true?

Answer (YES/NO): NO